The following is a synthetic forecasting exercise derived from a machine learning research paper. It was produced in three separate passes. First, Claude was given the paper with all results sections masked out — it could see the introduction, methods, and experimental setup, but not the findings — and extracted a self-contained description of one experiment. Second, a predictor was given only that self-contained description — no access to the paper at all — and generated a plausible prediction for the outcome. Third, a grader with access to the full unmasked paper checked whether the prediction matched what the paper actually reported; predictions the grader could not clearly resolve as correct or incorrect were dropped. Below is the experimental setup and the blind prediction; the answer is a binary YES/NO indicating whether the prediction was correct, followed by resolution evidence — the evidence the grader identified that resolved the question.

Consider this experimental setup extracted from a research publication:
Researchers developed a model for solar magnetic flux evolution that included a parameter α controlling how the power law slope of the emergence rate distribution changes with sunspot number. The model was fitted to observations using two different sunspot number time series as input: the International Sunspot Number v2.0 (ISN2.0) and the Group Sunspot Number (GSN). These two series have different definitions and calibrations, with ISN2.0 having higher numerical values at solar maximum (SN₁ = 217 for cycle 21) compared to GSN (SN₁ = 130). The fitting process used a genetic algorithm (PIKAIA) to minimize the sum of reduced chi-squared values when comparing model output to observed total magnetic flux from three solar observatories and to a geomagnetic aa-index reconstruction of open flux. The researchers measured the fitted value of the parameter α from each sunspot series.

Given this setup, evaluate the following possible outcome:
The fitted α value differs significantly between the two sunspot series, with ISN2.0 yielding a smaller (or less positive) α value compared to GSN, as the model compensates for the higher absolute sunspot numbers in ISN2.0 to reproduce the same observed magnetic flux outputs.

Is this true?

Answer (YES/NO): YES